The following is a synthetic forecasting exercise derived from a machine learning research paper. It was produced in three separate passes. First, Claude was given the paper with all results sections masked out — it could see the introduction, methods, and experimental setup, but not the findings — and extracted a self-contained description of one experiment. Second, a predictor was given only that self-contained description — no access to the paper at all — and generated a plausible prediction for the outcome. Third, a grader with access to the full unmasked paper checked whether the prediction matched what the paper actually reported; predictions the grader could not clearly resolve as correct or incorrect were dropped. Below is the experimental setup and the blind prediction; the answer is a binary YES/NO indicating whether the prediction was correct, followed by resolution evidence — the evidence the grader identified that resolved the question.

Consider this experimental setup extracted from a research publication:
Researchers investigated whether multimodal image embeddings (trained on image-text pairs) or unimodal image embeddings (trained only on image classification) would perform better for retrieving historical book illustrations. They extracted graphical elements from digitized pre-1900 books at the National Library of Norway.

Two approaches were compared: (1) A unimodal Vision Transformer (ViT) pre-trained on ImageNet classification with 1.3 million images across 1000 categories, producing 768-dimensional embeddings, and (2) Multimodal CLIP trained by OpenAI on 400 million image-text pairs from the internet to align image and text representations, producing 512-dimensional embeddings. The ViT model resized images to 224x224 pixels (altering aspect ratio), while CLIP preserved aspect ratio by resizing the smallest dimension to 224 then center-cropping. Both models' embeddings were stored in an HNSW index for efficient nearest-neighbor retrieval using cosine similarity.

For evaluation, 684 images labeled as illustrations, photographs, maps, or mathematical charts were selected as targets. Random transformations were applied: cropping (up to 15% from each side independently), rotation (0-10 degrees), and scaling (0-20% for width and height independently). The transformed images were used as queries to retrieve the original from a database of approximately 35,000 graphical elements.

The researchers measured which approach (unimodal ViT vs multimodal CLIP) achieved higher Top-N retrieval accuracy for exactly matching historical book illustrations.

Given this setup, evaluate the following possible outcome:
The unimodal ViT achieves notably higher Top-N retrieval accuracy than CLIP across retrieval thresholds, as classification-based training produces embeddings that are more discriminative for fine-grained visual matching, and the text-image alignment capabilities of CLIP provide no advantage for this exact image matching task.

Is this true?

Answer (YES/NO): NO